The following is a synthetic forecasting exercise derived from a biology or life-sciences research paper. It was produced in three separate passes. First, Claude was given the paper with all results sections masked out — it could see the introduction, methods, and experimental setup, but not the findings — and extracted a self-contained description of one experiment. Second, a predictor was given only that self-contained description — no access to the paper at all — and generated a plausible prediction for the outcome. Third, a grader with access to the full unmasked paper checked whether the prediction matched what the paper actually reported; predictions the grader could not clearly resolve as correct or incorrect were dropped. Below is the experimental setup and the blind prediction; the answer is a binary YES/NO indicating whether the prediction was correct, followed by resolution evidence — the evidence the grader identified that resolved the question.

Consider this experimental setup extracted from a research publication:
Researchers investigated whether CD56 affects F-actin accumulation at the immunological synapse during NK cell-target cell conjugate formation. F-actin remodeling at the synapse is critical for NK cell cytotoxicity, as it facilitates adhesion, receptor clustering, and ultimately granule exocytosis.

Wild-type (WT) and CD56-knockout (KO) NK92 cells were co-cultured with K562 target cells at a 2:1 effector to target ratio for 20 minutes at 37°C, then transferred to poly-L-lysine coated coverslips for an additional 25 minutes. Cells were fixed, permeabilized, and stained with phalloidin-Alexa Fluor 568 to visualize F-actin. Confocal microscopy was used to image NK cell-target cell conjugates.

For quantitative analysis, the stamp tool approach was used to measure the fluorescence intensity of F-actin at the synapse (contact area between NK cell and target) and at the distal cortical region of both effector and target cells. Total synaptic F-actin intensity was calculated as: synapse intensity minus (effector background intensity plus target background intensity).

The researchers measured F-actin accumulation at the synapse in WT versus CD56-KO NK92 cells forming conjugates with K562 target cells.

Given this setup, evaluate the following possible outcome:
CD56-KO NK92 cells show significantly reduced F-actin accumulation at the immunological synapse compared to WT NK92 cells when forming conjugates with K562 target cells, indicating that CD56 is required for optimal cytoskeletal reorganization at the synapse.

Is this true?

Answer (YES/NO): NO